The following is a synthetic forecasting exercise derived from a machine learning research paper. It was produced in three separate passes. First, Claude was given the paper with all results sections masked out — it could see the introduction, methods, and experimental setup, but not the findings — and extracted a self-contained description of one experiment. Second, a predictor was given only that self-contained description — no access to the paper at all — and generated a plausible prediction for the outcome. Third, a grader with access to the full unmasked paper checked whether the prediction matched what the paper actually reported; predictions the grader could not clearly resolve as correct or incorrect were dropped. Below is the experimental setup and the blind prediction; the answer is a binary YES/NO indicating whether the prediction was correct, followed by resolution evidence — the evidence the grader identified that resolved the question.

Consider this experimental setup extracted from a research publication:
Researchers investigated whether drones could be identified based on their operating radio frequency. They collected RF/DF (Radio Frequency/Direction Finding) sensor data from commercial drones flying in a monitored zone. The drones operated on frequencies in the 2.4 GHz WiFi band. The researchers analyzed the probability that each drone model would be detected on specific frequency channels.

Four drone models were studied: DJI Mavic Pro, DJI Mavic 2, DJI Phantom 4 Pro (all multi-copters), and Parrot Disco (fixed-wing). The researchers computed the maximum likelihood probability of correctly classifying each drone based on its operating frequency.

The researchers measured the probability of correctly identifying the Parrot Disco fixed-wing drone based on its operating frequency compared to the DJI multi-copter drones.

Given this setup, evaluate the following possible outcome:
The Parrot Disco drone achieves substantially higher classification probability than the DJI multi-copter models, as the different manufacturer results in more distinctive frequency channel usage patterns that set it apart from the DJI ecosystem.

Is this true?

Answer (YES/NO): YES